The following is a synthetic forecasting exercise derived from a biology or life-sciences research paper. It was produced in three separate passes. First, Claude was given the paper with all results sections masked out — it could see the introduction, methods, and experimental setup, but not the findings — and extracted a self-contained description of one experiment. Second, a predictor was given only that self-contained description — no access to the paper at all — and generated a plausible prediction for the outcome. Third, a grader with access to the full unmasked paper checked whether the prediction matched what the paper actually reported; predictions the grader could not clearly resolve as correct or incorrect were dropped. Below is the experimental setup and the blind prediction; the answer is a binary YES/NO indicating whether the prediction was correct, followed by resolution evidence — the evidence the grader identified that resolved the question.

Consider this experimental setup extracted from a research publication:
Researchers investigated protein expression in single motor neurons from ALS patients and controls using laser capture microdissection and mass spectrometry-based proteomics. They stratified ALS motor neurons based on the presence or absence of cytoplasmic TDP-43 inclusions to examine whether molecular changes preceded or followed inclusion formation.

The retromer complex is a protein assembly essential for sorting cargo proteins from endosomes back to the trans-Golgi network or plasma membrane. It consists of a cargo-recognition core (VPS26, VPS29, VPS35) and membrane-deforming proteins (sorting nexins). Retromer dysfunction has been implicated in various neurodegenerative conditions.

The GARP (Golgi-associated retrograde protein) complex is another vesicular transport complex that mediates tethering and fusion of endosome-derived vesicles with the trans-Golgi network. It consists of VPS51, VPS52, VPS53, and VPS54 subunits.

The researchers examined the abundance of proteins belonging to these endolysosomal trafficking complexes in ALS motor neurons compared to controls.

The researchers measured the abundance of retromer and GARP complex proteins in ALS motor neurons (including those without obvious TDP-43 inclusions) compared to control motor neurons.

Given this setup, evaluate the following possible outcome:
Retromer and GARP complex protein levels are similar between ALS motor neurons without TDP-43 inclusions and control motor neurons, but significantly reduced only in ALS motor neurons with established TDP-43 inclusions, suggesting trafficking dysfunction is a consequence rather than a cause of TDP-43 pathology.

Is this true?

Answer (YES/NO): NO